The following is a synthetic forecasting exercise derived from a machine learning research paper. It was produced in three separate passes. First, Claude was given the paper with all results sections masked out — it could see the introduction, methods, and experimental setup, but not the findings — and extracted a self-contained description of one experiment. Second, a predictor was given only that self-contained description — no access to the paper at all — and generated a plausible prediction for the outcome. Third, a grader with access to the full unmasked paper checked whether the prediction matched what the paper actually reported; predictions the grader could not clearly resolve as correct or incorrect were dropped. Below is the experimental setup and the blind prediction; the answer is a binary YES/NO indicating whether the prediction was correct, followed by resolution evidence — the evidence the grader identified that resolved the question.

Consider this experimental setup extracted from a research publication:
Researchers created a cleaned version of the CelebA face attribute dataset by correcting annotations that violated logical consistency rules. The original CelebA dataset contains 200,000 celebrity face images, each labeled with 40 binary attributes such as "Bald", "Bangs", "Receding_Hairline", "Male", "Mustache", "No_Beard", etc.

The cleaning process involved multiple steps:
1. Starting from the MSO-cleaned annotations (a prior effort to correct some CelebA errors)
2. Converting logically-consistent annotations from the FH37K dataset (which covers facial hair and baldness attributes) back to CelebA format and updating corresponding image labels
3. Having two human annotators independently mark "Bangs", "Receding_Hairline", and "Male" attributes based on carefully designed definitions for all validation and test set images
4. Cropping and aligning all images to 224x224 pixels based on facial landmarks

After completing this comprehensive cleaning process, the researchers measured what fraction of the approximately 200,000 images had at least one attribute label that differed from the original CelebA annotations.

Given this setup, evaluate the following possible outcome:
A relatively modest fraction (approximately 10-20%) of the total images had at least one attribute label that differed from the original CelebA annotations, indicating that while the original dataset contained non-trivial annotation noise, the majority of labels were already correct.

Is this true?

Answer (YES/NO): NO